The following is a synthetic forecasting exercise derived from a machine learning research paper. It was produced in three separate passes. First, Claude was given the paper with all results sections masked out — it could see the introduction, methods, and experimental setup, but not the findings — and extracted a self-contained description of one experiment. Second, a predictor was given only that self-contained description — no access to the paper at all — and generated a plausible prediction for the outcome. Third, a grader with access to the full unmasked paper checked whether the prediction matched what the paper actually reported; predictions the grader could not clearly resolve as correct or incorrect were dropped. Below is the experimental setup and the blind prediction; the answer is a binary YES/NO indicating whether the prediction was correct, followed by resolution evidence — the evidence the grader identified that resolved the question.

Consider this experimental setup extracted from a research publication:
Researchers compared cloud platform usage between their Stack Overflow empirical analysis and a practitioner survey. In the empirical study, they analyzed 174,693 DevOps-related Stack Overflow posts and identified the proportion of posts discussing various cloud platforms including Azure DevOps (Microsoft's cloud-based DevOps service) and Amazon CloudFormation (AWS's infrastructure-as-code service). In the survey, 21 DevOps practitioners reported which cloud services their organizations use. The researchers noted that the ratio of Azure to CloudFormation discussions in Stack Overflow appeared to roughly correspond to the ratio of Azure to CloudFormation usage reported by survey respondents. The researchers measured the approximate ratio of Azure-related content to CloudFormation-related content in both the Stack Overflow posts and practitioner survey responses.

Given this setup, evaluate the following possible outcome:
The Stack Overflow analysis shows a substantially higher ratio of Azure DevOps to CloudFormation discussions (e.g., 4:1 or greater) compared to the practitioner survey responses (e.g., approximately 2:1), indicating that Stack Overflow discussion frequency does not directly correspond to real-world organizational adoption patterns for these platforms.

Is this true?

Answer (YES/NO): NO